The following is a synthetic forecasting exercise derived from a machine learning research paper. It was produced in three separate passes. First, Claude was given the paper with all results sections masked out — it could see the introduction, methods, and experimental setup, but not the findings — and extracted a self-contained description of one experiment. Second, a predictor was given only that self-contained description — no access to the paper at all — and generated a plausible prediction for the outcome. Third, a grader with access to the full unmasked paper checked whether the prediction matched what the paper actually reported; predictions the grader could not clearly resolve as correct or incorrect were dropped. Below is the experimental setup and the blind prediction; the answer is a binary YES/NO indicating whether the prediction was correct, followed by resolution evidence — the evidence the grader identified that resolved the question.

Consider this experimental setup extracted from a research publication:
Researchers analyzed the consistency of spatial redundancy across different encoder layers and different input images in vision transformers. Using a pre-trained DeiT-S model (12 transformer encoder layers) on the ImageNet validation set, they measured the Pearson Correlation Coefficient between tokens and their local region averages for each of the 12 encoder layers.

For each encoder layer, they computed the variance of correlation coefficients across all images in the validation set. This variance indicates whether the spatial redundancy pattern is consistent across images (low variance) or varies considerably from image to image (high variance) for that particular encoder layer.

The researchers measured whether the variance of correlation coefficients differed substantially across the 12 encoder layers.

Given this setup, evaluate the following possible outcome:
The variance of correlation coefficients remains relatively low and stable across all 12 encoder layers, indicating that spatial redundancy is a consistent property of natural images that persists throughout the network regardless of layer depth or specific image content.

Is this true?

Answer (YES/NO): NO